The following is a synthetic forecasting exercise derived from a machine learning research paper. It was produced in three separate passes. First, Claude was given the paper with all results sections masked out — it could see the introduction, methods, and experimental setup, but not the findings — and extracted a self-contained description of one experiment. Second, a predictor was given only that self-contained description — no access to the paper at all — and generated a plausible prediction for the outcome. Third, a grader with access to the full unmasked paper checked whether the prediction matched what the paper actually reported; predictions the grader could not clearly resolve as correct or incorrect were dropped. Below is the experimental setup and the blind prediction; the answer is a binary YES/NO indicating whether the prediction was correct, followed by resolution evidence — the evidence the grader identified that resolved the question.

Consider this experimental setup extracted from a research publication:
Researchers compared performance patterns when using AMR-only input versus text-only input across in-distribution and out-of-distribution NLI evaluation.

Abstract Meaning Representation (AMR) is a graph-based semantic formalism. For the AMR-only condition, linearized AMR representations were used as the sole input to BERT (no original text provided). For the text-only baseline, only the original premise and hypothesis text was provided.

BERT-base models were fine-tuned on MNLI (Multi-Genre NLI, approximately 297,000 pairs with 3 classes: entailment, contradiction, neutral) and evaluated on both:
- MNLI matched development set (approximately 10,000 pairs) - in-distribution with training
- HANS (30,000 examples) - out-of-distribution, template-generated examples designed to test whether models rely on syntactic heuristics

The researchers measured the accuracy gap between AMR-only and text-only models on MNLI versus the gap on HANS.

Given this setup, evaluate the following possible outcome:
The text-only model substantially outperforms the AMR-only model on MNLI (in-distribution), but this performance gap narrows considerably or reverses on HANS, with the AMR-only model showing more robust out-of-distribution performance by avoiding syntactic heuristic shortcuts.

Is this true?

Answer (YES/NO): NO